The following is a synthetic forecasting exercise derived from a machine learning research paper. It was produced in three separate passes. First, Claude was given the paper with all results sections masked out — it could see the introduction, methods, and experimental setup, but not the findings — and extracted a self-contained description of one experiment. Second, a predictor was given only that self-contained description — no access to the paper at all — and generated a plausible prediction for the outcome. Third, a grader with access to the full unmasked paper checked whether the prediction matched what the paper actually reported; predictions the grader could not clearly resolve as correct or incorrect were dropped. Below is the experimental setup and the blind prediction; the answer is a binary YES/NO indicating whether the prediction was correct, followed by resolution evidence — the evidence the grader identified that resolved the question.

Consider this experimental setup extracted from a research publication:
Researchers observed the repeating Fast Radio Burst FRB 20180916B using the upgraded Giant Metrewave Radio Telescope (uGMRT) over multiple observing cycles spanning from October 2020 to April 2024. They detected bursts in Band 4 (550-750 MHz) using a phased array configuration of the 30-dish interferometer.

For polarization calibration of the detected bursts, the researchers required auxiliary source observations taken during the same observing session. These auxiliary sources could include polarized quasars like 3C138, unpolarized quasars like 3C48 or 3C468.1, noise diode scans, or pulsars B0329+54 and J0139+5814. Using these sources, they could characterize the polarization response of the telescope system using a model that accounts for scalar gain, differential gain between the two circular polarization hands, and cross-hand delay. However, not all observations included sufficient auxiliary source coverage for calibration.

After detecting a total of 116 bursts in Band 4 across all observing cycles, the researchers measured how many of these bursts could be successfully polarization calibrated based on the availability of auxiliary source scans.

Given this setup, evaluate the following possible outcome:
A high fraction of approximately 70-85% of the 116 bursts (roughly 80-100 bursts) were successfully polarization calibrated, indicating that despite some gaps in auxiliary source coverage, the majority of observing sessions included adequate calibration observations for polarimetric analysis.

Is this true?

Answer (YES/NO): NO